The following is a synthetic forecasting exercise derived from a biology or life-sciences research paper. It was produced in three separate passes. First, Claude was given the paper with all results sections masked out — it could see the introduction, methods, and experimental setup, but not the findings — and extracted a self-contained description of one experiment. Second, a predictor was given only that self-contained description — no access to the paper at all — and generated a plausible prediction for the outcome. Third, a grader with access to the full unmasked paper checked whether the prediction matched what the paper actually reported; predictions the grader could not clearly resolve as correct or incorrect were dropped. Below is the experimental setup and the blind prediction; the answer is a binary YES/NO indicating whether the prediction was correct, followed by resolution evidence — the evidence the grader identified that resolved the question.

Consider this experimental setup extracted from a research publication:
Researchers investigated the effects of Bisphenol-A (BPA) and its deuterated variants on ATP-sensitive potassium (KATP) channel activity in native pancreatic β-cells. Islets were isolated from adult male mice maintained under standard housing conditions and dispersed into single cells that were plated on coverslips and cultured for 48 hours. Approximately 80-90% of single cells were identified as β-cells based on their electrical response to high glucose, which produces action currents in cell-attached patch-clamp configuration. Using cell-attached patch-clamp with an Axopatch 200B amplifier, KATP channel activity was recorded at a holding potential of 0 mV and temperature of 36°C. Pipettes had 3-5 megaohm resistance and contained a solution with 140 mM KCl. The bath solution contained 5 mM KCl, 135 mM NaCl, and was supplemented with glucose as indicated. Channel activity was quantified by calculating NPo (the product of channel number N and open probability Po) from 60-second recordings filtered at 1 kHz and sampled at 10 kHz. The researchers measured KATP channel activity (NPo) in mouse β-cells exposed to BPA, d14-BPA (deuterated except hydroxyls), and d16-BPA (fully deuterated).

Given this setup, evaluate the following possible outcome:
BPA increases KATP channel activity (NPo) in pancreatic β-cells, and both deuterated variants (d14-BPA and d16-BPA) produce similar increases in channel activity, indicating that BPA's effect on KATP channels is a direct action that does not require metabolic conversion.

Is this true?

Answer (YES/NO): NO